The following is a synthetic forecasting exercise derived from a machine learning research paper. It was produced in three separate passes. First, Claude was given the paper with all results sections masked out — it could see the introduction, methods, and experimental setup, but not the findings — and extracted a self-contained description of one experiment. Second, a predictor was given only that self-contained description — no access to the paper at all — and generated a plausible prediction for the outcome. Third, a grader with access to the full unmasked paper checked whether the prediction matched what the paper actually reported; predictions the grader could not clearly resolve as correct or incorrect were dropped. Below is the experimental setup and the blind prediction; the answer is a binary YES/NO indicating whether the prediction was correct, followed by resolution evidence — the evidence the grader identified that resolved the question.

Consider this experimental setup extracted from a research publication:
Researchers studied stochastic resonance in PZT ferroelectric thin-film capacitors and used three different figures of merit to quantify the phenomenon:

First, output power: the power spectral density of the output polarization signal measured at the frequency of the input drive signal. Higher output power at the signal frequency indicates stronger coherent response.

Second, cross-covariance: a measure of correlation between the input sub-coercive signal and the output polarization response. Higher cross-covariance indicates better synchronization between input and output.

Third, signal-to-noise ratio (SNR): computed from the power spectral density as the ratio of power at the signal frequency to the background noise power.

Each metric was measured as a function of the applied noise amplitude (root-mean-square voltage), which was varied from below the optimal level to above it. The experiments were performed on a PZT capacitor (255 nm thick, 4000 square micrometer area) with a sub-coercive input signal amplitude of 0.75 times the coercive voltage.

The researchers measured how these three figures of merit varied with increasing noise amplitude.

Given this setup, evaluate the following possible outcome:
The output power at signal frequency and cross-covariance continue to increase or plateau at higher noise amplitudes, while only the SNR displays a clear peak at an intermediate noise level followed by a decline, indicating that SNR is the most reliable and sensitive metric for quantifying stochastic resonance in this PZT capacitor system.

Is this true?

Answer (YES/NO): NO